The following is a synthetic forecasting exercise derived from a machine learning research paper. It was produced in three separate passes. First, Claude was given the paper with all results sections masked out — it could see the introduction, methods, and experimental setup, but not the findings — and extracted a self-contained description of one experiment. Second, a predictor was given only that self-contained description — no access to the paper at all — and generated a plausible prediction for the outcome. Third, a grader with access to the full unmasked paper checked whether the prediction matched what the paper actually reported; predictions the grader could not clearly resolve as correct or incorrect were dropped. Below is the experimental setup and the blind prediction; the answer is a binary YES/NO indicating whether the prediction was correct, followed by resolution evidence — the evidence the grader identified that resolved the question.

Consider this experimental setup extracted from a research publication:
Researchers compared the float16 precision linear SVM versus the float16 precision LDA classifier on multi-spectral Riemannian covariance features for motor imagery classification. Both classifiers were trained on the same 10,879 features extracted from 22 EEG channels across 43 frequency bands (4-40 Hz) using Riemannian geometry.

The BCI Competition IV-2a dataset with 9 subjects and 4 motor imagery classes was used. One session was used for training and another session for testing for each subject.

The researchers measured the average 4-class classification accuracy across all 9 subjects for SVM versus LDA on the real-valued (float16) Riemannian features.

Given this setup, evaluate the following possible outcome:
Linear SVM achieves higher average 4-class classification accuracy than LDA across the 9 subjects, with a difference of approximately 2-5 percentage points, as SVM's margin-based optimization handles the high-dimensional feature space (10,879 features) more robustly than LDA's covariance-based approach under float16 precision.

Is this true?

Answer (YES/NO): YES